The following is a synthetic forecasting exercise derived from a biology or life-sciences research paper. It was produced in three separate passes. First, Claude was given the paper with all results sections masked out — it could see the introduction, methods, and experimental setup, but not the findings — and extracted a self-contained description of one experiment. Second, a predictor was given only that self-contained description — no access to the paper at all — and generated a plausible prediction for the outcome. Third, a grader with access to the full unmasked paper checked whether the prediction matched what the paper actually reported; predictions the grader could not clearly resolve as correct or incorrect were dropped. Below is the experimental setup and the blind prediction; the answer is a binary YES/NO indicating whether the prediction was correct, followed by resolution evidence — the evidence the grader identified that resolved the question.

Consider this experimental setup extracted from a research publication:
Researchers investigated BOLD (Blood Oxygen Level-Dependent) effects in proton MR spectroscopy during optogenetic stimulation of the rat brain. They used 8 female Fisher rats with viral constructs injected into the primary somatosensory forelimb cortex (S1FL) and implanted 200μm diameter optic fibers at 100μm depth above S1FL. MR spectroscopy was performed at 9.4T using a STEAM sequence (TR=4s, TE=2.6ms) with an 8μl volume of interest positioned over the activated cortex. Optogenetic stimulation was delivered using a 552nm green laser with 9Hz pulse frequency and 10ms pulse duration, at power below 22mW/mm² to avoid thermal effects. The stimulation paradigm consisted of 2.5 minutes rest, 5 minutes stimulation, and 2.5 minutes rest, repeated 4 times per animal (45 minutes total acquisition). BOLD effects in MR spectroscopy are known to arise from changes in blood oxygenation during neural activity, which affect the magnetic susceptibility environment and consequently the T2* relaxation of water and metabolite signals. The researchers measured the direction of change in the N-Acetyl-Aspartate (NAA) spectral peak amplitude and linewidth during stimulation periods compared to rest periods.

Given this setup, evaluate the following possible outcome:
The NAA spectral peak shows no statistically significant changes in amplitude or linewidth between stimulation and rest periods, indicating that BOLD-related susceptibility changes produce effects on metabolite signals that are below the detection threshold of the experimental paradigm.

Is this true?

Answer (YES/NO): NO